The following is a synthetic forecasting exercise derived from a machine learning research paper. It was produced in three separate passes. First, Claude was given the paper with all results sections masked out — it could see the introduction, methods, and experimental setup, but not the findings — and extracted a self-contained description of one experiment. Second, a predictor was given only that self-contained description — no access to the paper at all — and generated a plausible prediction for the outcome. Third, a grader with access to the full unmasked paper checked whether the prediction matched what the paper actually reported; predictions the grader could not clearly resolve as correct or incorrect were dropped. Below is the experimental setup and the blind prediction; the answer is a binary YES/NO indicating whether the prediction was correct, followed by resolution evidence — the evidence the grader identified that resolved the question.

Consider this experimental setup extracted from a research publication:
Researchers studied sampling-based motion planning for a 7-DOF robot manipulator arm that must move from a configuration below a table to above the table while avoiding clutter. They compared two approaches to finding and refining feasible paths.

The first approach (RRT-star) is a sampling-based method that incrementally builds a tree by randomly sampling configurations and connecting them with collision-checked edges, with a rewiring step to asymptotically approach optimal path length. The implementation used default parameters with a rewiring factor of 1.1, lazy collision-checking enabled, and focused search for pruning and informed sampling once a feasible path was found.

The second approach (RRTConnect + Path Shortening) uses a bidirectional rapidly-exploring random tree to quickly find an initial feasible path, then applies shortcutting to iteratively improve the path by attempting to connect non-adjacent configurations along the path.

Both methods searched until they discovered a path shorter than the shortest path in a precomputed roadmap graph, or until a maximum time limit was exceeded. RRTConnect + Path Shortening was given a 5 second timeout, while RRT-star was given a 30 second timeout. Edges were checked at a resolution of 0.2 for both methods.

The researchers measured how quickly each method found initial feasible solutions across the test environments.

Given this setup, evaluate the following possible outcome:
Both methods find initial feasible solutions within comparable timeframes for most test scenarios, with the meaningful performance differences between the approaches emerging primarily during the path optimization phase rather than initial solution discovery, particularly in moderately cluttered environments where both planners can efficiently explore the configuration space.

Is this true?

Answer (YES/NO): NO